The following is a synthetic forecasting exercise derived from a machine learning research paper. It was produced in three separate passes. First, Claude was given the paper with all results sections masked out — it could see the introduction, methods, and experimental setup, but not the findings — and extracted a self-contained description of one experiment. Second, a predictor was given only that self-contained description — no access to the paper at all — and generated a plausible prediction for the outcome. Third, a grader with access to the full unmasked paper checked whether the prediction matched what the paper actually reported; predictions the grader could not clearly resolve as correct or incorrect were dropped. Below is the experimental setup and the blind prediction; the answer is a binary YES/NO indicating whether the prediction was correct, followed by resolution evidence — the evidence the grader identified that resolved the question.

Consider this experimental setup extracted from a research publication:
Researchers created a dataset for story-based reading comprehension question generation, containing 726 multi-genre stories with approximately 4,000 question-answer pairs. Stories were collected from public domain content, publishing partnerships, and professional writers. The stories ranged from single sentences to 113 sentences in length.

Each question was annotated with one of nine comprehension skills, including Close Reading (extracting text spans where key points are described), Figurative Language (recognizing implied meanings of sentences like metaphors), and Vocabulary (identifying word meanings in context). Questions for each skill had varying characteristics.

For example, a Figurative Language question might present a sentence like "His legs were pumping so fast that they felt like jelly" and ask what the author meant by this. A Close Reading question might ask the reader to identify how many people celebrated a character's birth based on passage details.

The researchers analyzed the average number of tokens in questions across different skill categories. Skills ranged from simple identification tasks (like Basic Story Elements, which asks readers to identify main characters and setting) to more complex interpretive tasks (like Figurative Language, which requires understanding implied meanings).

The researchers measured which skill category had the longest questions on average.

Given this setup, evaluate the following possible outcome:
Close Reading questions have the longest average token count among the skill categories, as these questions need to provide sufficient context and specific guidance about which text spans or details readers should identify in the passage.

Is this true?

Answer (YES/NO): NO